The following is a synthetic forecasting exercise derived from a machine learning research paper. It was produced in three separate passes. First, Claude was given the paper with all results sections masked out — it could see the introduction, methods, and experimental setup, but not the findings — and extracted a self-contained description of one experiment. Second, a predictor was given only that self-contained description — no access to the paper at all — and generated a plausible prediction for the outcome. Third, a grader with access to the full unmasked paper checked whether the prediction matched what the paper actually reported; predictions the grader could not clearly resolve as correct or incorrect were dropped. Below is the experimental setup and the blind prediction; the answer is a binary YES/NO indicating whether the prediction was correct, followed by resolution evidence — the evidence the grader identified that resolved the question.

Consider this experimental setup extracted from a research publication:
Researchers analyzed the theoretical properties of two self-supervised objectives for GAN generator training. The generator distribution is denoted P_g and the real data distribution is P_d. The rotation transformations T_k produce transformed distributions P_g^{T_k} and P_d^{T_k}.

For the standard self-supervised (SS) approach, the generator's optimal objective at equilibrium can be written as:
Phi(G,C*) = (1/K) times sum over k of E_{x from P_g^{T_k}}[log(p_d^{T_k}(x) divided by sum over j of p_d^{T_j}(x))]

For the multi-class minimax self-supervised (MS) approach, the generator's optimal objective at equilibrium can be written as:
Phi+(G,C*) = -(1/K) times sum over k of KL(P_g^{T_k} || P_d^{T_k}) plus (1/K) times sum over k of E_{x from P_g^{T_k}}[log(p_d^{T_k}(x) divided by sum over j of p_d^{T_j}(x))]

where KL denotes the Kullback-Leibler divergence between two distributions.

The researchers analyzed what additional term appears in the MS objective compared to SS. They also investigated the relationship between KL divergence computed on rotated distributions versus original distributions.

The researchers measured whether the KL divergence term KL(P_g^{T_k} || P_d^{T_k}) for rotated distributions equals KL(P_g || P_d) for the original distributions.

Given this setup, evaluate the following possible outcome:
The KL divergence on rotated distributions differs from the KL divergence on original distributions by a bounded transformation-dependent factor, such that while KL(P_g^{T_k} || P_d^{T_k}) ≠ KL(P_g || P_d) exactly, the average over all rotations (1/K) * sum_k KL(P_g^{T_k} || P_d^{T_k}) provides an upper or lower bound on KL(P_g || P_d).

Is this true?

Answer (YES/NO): NO